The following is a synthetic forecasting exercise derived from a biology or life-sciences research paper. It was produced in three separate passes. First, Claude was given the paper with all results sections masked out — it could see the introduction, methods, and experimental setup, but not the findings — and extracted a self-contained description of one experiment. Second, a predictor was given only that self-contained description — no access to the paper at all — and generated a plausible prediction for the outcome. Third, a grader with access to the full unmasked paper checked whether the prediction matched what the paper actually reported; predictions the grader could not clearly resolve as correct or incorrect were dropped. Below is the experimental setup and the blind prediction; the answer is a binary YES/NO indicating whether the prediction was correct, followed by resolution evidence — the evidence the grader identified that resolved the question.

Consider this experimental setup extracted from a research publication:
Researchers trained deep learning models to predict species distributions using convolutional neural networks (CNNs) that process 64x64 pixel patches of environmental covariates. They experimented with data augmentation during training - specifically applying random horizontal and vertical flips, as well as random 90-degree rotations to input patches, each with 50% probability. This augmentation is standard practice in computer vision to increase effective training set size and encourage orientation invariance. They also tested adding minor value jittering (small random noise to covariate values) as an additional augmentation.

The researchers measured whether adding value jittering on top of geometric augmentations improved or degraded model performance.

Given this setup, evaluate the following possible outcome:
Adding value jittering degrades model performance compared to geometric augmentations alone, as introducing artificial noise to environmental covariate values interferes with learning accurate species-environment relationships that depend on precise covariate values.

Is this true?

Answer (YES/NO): YES